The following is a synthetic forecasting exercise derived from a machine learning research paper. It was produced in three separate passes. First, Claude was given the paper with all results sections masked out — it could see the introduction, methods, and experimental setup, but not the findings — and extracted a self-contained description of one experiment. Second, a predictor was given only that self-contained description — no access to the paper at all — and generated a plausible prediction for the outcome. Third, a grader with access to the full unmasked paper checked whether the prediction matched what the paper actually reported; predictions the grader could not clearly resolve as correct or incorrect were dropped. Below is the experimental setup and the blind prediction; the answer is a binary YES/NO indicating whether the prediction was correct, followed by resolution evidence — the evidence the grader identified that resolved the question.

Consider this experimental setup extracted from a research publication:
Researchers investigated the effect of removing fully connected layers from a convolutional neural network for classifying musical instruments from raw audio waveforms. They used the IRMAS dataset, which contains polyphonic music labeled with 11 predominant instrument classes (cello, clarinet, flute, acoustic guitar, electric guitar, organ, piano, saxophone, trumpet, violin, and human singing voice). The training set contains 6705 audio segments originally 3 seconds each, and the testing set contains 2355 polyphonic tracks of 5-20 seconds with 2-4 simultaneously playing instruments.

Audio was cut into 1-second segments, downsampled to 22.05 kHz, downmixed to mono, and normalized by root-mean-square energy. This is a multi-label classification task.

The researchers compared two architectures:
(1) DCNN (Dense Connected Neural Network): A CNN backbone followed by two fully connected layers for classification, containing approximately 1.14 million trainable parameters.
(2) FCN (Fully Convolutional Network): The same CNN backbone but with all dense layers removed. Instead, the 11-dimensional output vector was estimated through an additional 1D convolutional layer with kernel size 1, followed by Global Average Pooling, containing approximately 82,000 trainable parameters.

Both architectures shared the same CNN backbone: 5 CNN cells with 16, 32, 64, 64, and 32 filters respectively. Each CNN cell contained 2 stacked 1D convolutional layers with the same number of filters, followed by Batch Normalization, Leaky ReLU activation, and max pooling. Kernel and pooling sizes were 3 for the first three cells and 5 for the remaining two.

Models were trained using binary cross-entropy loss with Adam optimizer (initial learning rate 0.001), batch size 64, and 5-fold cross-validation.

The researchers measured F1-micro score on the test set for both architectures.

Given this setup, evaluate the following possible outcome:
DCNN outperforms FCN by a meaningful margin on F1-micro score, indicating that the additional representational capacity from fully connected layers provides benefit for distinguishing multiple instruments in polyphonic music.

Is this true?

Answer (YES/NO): NO